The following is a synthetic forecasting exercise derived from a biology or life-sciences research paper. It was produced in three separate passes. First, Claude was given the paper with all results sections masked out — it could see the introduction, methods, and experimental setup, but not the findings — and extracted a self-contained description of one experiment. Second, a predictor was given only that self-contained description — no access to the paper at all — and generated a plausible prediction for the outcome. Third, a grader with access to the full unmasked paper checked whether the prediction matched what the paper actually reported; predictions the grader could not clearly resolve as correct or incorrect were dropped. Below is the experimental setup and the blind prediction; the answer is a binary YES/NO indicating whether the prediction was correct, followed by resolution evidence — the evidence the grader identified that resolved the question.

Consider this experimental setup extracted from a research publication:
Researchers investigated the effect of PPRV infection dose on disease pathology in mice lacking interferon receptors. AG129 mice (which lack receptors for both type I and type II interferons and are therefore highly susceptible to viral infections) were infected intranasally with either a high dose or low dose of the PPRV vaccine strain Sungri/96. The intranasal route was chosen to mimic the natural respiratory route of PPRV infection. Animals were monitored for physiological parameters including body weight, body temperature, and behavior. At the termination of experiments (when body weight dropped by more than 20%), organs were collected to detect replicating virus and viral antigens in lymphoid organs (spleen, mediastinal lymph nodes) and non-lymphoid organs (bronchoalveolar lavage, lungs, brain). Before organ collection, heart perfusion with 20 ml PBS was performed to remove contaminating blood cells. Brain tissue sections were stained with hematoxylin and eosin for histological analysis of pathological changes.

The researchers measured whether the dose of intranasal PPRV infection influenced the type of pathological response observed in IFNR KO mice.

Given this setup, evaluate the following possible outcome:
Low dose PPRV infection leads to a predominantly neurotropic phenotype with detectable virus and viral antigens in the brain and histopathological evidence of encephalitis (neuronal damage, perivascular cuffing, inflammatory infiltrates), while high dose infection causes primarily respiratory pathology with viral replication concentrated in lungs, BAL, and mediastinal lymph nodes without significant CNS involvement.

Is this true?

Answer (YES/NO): NO